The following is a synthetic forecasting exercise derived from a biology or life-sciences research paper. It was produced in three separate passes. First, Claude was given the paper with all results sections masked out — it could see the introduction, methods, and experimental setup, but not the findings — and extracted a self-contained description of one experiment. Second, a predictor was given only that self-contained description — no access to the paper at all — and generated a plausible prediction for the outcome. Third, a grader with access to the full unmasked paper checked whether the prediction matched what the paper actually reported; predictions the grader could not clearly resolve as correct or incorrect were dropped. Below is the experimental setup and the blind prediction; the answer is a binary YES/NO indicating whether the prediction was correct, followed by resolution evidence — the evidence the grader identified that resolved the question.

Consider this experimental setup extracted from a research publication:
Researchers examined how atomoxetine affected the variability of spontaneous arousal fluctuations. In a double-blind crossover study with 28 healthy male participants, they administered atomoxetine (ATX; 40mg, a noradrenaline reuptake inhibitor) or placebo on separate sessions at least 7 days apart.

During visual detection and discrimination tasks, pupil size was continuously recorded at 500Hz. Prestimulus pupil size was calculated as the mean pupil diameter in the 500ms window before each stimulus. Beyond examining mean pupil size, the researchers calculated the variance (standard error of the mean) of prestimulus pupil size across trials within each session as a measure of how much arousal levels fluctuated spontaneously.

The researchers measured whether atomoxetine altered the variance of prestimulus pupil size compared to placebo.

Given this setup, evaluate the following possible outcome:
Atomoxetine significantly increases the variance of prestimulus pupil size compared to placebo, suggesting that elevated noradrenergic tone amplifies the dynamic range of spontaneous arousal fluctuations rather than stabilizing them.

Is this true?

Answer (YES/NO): YES